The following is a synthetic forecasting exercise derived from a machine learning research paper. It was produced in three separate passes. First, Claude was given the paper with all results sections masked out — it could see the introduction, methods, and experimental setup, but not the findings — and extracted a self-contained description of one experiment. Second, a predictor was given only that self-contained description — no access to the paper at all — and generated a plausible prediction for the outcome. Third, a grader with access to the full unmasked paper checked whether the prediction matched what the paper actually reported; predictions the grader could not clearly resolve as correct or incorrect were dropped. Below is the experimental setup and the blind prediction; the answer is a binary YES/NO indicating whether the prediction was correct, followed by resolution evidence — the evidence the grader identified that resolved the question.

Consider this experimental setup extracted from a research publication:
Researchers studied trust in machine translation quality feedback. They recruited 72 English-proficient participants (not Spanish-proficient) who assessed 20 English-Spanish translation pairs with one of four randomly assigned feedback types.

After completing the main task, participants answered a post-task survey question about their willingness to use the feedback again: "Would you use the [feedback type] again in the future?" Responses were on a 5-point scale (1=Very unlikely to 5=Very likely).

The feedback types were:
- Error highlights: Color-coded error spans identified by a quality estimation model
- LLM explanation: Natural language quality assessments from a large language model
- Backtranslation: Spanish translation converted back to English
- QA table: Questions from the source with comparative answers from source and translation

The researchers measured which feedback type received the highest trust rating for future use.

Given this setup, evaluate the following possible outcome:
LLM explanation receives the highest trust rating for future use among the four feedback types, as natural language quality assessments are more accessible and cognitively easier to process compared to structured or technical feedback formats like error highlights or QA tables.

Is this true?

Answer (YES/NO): NO